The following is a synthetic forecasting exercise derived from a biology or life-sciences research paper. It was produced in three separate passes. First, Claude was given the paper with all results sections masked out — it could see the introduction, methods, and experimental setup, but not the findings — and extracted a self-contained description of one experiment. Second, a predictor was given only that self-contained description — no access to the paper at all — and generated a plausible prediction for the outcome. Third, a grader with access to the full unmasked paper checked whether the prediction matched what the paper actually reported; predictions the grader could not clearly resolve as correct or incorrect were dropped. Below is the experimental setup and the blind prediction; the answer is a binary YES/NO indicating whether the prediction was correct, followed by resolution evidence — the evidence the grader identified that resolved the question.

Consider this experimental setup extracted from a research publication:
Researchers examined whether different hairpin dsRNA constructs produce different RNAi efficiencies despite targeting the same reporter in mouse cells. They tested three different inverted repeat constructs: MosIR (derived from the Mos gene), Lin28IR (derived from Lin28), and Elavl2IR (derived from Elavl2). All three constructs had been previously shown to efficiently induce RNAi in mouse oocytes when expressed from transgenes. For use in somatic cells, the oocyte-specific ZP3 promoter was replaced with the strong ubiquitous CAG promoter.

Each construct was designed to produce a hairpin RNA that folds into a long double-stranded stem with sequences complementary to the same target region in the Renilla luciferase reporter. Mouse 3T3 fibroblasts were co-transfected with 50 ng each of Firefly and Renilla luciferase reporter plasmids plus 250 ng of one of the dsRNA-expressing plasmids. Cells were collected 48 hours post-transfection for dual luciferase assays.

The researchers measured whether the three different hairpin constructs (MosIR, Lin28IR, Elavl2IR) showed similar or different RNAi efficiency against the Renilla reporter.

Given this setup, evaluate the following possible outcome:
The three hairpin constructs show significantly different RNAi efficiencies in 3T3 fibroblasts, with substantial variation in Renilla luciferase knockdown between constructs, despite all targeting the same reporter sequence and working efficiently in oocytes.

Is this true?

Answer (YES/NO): NO